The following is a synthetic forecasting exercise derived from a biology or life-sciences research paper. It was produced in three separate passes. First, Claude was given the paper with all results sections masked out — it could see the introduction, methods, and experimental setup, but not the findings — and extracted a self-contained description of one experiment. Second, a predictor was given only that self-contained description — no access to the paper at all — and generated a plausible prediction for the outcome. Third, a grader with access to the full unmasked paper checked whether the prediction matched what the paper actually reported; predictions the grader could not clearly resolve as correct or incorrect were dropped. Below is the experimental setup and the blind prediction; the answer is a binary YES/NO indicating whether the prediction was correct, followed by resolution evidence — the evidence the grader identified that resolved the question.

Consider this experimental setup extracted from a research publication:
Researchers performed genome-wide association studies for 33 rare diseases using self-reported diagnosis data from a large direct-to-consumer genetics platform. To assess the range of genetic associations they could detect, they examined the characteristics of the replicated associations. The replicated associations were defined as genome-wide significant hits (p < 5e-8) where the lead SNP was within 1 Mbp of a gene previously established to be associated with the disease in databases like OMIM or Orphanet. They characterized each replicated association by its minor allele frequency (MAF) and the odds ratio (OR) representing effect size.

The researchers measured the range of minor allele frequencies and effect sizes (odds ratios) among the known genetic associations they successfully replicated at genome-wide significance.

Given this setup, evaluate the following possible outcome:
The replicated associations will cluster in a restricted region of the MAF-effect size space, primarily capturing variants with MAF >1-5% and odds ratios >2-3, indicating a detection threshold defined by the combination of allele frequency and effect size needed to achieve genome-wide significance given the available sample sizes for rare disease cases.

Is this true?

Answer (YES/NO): NO